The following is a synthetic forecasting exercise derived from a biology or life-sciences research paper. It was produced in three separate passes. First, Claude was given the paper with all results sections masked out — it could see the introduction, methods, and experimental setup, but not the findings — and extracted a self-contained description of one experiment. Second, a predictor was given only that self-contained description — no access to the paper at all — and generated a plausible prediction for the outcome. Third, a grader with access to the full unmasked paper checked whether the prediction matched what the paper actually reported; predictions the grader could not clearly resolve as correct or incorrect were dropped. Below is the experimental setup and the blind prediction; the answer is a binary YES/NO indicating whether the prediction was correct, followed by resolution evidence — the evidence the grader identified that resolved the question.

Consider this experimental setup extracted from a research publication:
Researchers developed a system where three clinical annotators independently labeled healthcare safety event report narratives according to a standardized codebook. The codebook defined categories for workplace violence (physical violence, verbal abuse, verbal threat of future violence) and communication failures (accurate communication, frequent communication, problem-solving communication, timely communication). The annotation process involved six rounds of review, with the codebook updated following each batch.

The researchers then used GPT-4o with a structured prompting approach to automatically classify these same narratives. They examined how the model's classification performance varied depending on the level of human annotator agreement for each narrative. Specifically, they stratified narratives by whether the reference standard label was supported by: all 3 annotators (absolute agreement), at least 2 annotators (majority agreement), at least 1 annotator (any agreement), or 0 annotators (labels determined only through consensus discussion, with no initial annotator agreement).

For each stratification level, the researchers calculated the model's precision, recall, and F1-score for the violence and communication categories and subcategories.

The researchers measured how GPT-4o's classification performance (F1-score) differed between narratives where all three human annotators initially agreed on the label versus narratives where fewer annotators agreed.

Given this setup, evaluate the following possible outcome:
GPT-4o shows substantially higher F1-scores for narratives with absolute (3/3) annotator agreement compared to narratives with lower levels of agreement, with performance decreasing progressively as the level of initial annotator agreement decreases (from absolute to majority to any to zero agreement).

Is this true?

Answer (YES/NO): NO